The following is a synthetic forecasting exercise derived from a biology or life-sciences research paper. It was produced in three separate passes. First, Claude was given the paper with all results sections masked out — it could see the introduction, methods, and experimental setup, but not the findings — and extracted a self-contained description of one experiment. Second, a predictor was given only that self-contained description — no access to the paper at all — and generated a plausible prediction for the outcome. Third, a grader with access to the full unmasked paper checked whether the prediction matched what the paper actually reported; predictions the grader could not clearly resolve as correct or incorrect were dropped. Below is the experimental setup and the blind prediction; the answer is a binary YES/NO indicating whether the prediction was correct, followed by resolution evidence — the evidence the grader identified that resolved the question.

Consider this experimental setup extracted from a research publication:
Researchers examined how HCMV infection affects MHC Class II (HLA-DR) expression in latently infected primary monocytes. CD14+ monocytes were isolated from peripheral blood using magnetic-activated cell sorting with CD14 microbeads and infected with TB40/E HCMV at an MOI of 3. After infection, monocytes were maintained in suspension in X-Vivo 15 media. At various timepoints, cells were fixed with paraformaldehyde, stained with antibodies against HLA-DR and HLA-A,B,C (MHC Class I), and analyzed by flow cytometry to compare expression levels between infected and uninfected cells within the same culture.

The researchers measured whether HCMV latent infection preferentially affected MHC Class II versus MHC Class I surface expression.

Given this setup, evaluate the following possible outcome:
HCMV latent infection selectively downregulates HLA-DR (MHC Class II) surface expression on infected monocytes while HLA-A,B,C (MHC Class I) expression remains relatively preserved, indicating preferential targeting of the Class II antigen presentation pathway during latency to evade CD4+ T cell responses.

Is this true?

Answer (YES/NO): YES